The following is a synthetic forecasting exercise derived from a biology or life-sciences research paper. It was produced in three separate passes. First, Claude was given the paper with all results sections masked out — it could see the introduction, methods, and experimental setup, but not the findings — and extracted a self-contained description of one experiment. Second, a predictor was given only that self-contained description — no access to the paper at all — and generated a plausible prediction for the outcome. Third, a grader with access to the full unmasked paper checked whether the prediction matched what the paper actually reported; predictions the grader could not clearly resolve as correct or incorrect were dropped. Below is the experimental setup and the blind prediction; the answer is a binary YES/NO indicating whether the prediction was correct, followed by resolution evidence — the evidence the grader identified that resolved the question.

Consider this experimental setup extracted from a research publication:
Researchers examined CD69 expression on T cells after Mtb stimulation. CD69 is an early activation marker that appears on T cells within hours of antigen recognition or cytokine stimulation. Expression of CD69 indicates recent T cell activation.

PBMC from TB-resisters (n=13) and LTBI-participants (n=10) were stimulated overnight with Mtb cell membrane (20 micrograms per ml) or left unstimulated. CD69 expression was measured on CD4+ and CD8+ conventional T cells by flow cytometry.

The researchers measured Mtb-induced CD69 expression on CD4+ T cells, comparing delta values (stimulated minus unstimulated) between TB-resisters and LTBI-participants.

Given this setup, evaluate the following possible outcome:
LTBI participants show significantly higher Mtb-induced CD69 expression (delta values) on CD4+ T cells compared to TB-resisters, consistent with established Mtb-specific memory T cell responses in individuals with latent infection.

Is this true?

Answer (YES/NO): NO